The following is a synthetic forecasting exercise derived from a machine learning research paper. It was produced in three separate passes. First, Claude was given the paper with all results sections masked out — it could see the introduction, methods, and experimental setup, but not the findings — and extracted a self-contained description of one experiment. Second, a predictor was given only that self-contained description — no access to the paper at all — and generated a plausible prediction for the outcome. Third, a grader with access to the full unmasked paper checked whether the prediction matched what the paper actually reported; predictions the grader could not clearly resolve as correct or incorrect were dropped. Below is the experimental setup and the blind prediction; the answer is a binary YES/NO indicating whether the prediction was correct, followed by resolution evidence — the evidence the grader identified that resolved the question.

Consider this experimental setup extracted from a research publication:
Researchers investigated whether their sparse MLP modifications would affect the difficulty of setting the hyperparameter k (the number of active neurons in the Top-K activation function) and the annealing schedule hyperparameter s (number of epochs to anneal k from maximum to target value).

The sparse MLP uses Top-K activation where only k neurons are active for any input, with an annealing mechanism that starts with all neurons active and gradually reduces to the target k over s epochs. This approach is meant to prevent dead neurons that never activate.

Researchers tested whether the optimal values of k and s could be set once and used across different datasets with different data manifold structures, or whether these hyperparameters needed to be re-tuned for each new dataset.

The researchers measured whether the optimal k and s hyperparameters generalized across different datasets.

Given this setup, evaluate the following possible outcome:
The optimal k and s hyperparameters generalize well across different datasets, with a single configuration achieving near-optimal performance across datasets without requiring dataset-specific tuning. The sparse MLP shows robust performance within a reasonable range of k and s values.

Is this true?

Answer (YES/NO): NO